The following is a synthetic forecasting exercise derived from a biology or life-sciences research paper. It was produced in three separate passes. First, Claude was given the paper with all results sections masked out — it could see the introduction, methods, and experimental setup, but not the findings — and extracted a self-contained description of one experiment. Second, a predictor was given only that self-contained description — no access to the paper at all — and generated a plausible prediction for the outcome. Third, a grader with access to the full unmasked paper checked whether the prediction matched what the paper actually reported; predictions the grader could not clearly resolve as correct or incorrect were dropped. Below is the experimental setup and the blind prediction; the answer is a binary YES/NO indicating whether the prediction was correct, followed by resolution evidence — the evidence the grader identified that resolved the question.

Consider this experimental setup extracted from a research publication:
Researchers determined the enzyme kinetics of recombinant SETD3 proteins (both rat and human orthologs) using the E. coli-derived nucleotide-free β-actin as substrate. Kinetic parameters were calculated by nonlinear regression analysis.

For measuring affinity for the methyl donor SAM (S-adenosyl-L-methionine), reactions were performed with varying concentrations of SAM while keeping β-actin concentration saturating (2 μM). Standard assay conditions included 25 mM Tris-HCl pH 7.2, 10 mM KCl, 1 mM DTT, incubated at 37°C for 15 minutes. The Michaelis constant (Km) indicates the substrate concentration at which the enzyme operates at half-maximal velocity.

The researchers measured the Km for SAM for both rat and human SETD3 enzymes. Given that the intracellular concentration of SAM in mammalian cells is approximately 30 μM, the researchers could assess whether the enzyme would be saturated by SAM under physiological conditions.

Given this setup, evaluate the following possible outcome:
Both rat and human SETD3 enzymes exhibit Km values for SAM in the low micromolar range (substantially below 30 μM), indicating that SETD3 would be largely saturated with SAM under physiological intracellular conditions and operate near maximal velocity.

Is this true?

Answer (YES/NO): YES